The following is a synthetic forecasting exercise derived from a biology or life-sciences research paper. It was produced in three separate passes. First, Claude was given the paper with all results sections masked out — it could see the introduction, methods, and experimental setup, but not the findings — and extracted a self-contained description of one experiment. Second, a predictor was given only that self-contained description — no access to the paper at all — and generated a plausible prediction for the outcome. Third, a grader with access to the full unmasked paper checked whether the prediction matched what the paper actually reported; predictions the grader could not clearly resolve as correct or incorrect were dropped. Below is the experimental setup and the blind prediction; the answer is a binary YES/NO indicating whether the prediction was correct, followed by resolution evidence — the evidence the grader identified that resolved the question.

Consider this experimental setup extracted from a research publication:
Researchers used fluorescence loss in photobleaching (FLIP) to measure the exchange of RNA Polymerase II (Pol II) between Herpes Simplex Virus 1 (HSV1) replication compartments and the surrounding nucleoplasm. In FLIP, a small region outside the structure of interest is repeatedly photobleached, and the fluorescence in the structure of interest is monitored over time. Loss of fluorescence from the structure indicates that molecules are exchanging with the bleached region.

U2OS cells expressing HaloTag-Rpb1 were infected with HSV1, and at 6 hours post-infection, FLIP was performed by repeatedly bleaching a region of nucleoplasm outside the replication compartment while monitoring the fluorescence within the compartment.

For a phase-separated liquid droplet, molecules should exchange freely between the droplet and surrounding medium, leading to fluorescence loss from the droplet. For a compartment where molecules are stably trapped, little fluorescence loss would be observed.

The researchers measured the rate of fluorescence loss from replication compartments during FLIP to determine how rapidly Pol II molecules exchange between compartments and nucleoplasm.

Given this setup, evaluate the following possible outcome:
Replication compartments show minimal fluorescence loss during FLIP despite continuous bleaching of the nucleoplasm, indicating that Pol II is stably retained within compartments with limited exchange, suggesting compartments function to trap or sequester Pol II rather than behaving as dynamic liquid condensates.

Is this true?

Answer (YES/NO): NO